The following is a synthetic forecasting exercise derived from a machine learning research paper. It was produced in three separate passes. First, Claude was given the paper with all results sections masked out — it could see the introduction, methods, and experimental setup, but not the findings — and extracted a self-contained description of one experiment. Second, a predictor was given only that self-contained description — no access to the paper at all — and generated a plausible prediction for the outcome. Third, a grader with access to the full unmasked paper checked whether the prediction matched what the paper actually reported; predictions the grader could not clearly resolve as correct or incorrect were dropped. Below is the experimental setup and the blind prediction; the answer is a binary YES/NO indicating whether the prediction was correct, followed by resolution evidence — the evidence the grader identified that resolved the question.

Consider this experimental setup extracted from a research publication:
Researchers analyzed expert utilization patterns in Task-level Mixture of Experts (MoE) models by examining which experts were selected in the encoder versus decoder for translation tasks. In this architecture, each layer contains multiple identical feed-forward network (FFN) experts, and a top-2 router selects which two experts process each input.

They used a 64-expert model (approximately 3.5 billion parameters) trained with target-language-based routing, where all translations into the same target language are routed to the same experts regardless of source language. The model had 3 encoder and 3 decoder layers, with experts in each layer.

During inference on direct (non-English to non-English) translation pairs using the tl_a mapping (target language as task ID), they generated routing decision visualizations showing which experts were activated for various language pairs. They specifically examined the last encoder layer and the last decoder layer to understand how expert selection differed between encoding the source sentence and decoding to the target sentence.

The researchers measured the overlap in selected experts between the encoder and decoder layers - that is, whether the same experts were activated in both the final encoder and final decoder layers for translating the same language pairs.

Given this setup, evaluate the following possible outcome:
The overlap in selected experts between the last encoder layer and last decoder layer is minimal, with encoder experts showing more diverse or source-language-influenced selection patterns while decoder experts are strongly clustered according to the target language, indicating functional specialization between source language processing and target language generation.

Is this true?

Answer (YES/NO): NO